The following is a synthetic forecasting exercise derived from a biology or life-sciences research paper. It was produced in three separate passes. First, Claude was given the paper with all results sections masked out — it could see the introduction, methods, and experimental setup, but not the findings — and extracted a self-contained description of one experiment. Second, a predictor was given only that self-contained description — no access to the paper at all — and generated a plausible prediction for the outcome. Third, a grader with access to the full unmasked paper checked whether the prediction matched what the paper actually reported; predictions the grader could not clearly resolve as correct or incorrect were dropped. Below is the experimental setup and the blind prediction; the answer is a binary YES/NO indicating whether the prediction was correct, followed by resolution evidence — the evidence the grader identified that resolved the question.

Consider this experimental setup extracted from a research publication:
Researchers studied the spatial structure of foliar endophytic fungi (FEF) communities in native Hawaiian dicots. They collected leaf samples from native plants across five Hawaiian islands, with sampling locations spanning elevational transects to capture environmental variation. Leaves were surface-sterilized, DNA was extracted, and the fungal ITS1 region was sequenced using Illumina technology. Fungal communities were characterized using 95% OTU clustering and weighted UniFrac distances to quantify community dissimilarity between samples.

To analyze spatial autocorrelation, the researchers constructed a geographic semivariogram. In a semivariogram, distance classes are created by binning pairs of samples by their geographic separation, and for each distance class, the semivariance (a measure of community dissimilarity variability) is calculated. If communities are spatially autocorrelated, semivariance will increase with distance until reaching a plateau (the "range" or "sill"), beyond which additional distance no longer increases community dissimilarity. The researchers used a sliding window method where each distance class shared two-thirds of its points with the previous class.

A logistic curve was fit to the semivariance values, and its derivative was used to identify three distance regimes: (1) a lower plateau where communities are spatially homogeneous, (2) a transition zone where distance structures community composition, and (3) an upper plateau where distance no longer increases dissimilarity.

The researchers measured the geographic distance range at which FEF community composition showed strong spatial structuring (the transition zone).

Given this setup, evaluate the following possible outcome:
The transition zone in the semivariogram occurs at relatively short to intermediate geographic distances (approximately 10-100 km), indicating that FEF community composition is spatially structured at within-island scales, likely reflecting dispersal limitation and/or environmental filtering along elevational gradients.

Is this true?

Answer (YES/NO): NO